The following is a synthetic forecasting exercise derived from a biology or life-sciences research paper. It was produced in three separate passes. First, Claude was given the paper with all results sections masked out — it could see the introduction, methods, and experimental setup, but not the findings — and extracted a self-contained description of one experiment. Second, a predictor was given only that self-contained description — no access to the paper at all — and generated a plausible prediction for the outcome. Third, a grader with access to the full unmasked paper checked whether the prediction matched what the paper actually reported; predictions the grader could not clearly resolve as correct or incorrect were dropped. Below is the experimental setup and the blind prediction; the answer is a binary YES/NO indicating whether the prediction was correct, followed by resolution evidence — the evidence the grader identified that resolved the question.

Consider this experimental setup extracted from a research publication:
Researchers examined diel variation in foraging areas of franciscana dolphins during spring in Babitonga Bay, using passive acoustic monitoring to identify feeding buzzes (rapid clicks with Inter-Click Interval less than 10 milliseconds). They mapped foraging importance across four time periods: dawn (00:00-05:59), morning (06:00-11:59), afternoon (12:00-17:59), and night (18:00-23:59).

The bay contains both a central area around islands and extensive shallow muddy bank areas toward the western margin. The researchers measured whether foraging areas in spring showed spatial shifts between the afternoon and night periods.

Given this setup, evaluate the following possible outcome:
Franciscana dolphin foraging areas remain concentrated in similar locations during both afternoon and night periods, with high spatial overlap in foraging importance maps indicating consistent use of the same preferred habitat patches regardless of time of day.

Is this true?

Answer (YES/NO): NO